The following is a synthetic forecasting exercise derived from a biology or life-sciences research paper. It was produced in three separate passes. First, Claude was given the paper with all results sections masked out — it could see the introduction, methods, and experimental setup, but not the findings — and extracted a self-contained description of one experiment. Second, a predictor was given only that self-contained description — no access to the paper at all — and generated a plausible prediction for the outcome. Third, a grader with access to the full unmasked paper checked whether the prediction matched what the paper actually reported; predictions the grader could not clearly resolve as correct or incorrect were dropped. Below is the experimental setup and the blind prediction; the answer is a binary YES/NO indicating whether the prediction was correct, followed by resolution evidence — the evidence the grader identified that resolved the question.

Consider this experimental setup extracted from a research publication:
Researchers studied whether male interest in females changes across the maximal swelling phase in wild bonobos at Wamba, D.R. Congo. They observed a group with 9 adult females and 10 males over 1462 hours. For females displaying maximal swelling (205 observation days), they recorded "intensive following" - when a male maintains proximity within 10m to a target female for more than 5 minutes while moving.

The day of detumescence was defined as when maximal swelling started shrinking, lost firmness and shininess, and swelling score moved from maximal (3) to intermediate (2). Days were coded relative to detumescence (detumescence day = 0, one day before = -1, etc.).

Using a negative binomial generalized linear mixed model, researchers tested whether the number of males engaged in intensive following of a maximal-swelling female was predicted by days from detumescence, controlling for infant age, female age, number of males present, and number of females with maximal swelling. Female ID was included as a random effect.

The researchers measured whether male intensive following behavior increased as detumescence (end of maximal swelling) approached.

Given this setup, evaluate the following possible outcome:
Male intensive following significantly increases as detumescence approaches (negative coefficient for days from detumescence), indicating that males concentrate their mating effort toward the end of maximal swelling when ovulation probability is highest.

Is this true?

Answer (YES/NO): NO